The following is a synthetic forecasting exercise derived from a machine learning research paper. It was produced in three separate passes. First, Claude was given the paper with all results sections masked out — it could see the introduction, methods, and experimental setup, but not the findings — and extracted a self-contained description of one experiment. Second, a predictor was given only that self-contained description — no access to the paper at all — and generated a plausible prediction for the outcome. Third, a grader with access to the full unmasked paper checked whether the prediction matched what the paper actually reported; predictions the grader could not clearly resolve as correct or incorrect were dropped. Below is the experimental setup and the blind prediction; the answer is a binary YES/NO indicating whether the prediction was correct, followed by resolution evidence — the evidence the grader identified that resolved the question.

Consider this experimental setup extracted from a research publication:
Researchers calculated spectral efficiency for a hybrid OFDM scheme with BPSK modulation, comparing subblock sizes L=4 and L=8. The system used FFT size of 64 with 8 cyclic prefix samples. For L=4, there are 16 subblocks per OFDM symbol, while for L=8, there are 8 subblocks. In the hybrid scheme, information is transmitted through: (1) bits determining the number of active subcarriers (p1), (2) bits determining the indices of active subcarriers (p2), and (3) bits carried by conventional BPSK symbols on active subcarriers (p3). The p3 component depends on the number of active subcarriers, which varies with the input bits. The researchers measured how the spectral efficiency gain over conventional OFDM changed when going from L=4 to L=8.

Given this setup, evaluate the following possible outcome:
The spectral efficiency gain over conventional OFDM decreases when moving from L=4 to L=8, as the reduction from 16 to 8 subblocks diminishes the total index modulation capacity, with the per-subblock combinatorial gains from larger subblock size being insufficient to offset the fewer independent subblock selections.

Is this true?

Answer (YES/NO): NO